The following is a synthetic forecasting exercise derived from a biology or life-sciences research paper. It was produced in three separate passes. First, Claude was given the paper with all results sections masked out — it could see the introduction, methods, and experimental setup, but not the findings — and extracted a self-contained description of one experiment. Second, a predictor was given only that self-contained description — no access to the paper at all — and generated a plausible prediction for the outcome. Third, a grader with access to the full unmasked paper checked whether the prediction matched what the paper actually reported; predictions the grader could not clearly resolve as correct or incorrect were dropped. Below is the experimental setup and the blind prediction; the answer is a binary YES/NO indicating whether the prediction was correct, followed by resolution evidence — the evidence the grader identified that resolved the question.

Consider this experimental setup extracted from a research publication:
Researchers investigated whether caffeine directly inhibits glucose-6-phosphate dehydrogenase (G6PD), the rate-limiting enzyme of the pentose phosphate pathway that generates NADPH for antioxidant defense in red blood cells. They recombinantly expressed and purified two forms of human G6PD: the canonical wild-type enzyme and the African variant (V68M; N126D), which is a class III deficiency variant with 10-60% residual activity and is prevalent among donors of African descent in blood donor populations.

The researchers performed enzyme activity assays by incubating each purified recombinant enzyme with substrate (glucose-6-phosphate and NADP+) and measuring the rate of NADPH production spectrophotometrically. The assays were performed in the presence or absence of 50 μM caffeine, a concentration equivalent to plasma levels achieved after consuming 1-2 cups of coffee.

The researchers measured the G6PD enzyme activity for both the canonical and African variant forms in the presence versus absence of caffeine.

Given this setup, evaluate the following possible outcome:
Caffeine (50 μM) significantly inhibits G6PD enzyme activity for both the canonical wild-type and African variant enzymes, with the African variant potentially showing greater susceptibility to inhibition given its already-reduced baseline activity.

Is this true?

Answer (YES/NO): NO